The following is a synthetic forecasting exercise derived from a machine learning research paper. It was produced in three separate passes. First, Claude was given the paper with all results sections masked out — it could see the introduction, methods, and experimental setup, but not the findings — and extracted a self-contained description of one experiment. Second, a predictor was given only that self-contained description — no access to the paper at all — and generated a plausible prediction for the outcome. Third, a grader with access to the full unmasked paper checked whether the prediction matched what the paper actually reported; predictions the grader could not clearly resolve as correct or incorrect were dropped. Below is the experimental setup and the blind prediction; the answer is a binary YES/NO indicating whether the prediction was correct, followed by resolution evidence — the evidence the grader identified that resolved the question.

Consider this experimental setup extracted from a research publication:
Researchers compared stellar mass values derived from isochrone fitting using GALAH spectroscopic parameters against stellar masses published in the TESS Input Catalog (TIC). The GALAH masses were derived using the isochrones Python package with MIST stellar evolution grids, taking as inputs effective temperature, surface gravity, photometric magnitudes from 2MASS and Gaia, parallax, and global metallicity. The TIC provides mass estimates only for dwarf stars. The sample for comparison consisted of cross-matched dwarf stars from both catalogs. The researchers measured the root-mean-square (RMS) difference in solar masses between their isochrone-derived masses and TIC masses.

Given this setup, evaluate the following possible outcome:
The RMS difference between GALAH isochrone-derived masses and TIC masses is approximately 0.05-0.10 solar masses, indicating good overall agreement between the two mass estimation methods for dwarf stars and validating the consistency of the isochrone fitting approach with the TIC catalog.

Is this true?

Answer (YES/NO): NO